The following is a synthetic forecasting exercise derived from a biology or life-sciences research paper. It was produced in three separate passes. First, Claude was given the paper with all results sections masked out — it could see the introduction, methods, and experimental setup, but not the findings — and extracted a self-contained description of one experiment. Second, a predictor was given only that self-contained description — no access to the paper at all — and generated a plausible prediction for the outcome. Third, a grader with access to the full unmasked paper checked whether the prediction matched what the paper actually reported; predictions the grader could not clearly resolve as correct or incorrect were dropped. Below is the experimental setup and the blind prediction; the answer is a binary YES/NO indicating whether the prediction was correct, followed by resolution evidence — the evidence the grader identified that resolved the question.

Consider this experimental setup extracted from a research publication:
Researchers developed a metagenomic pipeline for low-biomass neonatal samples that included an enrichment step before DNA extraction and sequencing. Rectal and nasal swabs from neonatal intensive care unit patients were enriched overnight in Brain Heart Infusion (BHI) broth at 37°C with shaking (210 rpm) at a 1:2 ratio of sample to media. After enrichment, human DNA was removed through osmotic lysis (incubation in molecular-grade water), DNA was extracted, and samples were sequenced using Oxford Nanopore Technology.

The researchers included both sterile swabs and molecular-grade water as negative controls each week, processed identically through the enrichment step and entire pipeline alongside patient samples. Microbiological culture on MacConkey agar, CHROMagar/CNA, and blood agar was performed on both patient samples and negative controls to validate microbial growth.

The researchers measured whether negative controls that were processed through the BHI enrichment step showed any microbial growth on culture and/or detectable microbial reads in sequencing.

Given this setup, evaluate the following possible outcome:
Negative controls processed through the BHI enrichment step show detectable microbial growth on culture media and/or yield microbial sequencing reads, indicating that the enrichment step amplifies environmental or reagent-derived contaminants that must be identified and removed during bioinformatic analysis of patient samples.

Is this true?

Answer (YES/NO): YES